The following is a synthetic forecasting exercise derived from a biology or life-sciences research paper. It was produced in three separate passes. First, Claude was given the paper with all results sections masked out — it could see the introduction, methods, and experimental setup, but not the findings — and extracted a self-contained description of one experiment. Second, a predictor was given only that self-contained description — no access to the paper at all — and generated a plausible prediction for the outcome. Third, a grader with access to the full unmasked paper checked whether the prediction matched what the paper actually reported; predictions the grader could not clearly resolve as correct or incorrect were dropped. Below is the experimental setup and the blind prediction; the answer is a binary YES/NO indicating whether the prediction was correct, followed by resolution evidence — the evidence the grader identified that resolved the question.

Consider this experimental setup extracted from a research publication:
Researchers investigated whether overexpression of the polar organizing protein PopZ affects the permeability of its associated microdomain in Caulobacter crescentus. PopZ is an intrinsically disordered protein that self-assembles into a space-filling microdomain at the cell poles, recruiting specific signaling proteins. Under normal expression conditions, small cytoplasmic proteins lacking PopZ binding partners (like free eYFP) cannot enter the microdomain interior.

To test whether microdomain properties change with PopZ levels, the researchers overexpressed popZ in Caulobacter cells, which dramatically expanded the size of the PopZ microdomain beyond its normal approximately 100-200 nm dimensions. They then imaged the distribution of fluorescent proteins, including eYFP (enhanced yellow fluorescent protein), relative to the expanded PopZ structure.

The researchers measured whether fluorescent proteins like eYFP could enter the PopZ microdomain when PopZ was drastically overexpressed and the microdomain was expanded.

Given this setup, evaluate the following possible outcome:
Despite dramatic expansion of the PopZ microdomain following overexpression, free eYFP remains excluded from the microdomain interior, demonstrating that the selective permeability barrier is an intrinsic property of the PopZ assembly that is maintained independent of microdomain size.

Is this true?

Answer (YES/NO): NO